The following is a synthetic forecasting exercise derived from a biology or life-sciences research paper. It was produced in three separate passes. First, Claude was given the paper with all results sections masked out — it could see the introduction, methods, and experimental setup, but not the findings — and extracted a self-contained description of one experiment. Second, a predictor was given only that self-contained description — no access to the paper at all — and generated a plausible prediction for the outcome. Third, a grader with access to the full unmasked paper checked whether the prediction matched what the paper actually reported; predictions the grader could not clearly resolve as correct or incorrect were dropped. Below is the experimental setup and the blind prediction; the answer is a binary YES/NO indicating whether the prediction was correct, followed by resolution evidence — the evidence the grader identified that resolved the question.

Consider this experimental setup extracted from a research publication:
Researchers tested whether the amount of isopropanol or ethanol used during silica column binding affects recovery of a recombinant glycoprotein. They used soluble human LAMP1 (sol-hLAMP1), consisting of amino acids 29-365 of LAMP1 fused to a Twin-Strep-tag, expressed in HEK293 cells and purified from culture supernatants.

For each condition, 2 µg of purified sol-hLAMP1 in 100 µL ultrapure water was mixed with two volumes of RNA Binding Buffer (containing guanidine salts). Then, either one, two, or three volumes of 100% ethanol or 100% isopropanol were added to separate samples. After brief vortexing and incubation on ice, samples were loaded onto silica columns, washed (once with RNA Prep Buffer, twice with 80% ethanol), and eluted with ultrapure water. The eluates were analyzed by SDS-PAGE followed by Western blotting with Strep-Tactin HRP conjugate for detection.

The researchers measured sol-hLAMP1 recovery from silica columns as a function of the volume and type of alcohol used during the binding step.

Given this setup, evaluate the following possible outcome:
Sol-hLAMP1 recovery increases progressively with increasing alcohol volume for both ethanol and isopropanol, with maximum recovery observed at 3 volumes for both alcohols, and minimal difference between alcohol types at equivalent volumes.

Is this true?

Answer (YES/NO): NO